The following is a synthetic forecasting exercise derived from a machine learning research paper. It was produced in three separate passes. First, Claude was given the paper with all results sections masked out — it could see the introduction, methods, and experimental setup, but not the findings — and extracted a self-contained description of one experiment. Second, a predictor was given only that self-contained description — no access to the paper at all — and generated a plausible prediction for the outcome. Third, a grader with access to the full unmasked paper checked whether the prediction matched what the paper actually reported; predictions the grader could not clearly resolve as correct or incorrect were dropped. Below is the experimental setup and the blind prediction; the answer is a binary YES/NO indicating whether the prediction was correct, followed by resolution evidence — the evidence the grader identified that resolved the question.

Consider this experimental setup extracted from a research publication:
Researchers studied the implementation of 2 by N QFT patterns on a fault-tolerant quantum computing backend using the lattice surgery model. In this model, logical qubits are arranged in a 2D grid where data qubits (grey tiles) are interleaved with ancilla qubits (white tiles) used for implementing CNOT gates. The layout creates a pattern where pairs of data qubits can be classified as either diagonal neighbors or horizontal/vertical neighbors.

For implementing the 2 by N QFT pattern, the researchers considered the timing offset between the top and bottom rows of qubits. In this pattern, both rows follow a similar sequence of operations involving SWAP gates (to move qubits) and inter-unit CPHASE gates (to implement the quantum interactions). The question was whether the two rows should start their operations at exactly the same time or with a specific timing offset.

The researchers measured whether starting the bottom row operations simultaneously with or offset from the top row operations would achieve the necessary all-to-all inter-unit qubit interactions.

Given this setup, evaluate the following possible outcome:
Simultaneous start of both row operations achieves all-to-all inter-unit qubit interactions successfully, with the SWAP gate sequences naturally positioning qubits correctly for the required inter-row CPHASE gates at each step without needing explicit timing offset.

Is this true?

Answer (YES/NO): NO